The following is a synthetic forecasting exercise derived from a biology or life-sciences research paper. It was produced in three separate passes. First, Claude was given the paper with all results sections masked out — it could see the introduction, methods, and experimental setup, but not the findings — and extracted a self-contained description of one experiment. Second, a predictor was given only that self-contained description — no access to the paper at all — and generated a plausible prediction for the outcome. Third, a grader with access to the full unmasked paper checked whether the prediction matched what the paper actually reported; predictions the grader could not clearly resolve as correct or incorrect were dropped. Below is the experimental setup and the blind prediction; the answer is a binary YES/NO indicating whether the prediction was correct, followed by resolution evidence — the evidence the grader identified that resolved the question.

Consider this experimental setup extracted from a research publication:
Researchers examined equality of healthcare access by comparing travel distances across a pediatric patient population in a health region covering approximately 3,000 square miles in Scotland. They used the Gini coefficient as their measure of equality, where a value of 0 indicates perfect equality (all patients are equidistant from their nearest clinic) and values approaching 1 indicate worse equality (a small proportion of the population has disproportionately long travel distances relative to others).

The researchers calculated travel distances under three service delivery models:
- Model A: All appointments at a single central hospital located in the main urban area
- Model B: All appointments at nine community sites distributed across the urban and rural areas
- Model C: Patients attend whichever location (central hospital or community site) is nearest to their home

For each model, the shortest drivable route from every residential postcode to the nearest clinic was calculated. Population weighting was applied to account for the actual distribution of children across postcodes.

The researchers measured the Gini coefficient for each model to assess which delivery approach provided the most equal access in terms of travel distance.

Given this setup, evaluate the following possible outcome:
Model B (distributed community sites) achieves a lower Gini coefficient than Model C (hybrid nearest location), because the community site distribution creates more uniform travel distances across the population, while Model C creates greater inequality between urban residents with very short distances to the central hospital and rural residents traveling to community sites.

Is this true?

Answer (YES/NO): YES